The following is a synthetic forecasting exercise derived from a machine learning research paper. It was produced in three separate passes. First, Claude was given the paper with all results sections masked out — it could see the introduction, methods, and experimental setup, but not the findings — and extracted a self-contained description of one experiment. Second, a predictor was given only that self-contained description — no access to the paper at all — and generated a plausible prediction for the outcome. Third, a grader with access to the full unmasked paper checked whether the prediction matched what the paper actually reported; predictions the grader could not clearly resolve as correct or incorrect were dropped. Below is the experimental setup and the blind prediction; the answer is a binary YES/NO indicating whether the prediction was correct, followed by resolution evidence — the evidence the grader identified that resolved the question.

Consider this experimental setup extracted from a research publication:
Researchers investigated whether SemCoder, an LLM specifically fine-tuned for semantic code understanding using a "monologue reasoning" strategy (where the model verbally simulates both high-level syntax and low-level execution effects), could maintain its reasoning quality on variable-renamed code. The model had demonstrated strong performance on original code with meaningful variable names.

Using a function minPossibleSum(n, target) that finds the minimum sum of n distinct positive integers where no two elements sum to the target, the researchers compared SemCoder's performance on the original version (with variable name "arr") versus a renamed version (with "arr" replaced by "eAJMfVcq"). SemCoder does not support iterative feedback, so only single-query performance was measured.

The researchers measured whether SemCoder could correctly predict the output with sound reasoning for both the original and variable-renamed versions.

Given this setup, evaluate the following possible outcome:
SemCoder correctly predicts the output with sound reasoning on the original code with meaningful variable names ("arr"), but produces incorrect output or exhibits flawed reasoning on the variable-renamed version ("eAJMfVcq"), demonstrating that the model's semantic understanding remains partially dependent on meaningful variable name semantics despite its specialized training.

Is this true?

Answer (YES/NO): YES